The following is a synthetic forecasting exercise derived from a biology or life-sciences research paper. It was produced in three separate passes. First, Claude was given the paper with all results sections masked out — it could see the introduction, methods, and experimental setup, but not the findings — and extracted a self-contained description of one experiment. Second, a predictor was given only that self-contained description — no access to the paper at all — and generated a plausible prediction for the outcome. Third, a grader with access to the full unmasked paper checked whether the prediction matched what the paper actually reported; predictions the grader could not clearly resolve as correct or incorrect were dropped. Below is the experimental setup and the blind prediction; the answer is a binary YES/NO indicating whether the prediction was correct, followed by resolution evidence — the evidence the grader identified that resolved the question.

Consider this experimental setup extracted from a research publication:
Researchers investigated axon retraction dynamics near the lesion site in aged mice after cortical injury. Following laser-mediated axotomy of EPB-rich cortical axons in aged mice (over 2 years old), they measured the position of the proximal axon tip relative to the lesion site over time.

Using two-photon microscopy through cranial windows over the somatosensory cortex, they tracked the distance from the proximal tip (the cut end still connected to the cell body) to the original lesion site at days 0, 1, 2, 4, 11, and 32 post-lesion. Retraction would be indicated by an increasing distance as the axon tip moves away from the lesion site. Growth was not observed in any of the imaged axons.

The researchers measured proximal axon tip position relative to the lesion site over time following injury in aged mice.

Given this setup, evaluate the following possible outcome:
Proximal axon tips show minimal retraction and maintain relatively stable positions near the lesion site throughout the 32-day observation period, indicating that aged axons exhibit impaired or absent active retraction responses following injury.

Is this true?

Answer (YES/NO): NO